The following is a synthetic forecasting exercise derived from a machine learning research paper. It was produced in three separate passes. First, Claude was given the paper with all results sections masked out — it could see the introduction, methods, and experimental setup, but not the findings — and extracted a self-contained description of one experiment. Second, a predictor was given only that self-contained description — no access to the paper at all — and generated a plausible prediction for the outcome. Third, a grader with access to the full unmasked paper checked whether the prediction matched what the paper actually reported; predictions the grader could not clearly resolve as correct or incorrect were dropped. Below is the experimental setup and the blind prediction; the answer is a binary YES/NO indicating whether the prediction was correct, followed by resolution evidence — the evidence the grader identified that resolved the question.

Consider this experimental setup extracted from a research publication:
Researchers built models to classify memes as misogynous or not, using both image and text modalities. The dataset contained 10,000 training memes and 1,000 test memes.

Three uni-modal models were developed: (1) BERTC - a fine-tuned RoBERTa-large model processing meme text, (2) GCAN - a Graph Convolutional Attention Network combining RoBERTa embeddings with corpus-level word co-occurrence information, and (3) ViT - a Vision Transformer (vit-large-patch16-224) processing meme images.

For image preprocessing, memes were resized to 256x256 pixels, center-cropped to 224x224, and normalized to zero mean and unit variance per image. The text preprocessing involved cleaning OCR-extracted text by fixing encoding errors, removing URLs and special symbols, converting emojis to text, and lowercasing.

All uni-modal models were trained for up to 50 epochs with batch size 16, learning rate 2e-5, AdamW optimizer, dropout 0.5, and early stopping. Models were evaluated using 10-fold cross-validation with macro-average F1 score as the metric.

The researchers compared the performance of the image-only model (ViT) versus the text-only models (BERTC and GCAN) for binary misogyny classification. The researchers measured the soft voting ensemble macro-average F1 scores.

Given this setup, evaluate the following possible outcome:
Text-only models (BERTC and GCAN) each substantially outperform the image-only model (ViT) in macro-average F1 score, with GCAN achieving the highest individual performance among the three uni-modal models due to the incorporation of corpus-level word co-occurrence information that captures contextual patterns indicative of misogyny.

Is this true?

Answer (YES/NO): YES